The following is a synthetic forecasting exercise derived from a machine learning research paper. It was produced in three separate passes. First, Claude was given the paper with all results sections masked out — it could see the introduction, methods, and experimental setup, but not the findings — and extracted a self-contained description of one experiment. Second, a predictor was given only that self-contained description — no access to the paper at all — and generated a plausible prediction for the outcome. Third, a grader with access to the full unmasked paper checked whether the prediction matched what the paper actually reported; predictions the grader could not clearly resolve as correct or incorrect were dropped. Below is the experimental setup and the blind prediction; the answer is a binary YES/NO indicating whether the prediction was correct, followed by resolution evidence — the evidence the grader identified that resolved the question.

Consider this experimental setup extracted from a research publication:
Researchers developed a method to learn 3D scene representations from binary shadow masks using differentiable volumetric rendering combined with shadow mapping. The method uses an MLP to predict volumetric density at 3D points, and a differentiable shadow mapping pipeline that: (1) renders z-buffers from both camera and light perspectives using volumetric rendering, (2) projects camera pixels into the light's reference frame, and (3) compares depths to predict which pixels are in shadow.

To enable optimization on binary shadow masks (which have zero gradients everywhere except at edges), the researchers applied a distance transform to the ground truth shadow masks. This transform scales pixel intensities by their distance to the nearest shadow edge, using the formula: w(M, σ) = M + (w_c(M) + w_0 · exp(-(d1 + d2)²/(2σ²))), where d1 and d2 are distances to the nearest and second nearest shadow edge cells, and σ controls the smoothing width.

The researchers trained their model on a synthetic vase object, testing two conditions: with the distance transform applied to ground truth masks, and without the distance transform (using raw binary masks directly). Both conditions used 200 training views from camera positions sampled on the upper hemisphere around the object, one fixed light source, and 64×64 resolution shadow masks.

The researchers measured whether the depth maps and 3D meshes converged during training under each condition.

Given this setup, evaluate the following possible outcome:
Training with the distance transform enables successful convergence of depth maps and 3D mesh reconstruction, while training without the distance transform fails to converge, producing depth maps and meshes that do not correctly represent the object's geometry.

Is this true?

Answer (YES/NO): YES